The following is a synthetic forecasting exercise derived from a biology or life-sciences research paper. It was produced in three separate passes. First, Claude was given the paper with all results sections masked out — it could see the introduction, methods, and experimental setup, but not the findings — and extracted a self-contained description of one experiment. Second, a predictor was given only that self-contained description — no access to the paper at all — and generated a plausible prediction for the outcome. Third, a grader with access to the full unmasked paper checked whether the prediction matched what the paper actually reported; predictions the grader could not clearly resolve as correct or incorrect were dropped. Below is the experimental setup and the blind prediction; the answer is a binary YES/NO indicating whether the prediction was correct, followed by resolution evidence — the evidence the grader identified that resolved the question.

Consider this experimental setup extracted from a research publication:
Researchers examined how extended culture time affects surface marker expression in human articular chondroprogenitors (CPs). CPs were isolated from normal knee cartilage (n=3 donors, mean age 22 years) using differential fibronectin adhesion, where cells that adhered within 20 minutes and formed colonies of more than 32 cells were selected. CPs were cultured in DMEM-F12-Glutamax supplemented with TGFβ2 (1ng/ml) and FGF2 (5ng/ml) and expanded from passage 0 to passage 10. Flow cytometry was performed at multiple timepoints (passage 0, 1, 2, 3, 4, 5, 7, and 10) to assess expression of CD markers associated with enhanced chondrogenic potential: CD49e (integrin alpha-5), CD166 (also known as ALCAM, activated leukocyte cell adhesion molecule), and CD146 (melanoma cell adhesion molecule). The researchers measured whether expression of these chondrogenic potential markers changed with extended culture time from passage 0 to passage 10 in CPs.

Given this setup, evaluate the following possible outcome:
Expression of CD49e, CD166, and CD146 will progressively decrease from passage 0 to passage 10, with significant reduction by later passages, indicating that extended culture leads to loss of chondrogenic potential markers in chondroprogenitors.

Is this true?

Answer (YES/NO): NO